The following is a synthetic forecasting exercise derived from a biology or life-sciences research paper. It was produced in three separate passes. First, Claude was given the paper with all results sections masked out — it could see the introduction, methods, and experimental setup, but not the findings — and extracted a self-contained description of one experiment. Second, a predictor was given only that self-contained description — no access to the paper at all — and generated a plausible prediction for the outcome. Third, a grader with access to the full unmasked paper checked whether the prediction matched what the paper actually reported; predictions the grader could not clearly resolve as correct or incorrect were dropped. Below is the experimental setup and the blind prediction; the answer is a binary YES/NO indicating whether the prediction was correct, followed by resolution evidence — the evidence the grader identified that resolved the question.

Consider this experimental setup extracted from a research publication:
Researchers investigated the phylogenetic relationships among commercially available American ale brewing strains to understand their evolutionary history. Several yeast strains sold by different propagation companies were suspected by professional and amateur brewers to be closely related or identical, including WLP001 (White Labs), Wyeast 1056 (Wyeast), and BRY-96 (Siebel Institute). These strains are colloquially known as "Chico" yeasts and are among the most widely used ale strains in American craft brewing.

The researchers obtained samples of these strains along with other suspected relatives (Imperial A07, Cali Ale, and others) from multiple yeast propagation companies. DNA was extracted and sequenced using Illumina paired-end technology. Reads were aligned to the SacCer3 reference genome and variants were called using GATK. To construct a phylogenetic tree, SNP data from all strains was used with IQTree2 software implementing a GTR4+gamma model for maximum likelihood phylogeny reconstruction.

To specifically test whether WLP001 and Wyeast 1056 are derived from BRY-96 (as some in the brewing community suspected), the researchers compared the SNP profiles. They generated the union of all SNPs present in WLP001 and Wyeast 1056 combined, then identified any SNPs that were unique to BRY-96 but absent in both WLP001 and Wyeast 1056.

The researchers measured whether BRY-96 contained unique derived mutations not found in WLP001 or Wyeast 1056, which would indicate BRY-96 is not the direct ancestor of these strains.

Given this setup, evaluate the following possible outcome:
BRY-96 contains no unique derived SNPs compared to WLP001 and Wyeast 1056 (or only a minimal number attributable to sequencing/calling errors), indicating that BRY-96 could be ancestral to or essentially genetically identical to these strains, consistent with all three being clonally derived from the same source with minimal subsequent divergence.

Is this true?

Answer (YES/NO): YES